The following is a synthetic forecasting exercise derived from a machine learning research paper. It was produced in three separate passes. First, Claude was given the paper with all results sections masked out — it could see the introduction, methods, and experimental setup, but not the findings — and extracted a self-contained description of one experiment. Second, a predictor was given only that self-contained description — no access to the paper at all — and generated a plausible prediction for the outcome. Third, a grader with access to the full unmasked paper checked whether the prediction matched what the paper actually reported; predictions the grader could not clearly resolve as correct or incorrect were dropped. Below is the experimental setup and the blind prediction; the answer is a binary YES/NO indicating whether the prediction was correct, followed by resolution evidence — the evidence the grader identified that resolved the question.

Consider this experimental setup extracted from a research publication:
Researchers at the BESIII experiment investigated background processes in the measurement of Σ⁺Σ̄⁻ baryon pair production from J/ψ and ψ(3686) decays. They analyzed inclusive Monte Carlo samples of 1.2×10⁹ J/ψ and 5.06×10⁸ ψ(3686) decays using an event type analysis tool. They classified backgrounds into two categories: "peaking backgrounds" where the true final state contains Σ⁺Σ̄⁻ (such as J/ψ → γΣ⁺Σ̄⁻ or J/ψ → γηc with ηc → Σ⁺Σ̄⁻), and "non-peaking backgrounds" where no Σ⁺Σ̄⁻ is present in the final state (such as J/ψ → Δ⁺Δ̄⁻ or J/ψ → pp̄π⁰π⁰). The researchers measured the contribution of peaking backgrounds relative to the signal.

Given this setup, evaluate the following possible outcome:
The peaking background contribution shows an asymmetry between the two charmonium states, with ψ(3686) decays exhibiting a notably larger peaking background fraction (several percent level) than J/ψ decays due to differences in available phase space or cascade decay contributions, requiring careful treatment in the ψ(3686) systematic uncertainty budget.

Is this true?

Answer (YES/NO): NO